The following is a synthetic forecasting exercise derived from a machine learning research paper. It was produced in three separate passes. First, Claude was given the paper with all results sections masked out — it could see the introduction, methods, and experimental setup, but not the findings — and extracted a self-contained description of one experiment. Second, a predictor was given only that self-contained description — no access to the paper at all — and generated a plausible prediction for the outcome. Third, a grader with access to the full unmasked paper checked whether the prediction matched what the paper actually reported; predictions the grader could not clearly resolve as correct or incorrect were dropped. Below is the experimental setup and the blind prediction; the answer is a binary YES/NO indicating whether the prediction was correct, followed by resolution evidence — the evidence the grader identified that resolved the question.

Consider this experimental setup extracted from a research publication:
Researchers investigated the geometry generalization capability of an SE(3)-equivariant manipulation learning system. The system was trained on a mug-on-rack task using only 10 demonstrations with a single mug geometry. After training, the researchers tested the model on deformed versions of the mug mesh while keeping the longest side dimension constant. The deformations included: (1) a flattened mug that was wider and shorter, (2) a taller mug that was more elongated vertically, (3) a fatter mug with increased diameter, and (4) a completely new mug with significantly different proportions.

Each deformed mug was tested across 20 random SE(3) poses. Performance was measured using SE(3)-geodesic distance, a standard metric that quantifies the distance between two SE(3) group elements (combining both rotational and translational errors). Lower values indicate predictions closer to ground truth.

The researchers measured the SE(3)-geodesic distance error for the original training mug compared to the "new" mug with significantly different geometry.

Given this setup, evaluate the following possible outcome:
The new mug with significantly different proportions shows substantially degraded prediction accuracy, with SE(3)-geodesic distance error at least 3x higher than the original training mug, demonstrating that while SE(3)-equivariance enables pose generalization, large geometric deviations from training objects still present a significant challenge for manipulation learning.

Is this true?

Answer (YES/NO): YES